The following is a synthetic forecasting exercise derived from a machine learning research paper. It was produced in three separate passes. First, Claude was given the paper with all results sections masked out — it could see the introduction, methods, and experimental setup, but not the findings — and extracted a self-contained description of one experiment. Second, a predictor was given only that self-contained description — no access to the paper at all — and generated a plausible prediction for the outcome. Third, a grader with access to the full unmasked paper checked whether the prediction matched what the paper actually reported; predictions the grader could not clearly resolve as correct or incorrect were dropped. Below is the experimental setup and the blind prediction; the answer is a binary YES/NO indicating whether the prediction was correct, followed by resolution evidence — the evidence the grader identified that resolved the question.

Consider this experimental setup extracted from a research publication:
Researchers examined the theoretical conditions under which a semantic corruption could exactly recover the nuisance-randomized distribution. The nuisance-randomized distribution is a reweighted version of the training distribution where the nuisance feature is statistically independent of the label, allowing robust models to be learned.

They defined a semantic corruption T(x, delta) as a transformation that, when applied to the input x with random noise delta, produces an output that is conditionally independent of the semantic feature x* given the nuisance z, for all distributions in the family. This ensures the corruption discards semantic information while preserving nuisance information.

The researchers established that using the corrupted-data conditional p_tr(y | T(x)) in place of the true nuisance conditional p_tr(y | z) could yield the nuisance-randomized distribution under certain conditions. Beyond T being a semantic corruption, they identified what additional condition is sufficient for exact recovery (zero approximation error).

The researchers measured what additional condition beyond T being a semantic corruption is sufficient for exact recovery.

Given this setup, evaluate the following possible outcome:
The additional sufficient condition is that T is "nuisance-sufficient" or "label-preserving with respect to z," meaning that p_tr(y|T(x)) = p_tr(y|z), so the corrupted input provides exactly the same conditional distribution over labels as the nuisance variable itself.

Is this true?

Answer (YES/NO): NO